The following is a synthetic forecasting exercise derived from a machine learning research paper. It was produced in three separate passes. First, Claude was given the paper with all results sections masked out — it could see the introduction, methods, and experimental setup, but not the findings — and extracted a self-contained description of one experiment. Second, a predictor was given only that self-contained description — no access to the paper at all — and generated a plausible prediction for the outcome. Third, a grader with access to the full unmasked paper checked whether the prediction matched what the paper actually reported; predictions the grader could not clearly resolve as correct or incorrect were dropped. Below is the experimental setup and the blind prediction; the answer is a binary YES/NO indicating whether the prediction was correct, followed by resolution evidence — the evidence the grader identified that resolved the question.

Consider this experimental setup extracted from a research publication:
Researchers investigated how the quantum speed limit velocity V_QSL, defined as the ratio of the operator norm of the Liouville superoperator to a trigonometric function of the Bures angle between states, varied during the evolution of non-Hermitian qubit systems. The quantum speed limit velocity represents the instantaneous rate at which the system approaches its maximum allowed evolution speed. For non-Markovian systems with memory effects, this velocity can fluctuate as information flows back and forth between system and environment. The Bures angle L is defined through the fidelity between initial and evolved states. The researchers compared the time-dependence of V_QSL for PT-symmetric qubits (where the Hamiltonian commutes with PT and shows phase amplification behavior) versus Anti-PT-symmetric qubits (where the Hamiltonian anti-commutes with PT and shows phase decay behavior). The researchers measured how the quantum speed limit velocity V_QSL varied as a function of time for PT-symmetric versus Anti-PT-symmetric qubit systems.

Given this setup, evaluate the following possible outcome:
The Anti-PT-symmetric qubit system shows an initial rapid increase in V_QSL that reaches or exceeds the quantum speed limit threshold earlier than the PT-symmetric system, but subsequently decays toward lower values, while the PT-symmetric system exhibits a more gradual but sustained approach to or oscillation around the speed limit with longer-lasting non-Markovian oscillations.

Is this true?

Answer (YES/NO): NO